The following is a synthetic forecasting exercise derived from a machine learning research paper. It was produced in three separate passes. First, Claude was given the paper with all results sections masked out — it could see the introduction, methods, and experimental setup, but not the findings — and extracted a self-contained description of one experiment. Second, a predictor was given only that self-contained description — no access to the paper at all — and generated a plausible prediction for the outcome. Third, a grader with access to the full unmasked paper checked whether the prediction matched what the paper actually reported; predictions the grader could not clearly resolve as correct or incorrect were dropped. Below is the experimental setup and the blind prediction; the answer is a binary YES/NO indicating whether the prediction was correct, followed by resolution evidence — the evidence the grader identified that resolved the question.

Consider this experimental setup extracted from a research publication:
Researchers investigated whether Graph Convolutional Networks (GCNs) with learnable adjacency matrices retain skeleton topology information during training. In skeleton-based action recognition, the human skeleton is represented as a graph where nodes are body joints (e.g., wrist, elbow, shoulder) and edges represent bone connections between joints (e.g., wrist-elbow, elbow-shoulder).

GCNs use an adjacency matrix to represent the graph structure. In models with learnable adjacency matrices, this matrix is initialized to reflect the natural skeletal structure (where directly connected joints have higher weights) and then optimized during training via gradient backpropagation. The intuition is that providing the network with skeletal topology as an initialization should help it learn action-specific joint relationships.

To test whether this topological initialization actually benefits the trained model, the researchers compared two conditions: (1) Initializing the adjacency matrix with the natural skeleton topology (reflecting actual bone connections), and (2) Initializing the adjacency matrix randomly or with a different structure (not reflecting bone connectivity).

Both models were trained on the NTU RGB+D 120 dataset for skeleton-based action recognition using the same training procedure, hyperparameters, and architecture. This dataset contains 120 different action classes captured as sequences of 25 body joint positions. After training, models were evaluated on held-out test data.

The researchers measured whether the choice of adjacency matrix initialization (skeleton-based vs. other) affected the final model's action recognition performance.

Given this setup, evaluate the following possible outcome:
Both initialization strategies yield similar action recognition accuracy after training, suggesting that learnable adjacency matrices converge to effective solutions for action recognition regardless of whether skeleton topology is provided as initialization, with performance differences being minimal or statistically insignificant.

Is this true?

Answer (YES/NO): YES